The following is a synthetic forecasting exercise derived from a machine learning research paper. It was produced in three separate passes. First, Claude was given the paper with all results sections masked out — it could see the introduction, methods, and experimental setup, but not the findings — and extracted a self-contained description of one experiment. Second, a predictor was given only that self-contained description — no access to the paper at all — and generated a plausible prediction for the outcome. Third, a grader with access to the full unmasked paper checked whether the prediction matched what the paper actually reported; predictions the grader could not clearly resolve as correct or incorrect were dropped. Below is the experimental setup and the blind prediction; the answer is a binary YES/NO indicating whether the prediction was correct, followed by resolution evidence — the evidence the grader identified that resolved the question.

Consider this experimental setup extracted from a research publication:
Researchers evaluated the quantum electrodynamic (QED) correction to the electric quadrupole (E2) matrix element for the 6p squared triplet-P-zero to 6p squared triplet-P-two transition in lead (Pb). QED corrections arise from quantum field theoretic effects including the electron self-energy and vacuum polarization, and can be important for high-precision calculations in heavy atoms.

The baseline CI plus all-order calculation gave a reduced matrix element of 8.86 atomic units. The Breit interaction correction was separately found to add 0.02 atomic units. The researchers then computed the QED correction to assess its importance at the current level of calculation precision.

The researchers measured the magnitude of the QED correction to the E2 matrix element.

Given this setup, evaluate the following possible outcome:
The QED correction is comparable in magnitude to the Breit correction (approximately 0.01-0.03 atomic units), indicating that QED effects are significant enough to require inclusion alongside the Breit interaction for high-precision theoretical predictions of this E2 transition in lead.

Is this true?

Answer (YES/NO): NO